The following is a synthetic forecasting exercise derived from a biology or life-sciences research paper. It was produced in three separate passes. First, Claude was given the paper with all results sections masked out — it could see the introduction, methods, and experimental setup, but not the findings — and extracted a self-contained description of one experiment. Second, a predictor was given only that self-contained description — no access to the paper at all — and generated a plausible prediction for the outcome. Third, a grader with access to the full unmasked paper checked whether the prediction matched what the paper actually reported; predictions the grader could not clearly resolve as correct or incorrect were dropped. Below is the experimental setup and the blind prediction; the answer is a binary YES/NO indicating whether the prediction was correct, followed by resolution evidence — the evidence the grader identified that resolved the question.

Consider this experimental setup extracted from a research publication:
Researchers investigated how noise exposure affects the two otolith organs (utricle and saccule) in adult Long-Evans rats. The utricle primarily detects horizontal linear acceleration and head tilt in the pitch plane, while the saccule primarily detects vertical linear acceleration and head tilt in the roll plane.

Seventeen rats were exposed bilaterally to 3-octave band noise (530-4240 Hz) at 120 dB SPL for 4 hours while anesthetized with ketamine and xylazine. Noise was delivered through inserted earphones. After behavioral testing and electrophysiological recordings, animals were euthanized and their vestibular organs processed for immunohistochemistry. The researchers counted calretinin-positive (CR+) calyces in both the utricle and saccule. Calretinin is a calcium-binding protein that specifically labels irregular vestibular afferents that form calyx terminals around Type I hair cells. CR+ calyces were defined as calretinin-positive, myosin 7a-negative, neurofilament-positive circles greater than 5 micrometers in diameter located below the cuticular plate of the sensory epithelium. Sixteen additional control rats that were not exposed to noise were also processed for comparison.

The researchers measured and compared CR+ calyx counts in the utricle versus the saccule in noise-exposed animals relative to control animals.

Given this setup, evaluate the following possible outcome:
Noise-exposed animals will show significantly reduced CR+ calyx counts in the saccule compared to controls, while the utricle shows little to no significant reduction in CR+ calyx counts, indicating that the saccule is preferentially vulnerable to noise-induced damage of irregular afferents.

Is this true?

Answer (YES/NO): NO